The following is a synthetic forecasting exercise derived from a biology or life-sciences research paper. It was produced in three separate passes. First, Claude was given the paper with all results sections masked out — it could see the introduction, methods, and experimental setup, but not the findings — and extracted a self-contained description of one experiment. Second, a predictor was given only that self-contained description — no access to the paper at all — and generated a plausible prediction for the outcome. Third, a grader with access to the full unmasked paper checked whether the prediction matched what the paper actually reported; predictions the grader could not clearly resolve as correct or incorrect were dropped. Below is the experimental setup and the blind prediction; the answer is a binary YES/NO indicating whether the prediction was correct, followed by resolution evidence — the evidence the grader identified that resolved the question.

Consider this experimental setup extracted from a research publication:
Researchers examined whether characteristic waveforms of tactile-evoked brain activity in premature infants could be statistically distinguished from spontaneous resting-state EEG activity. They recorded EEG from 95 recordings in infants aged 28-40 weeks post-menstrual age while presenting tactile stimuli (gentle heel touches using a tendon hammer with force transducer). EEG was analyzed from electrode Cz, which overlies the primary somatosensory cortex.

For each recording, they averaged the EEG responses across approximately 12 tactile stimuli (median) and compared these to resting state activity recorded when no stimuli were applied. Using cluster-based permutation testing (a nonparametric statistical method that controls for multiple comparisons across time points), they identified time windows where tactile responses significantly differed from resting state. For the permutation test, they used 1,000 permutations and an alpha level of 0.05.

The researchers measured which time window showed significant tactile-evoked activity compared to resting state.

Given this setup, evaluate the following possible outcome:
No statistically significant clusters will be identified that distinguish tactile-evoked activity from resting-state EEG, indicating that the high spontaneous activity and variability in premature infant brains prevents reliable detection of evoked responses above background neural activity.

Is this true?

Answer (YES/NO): NO